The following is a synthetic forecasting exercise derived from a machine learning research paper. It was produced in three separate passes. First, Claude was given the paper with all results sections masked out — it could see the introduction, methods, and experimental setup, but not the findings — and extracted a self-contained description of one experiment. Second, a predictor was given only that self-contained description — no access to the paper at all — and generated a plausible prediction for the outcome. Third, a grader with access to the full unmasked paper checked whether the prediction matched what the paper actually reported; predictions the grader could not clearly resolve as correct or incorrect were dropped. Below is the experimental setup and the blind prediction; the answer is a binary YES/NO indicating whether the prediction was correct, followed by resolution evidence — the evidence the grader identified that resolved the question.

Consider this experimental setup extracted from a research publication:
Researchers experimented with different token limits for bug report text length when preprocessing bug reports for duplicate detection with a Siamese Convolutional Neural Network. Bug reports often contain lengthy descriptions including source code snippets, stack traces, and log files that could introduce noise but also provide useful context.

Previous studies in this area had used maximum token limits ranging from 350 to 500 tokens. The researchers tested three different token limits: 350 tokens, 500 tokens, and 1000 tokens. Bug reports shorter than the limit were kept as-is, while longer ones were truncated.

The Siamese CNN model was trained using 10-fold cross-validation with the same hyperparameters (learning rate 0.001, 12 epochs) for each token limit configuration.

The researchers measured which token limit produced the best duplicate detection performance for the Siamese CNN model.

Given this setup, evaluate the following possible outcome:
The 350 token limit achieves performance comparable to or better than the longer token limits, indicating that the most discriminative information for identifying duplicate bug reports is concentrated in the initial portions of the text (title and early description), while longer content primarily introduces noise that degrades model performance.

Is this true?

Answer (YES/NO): NO